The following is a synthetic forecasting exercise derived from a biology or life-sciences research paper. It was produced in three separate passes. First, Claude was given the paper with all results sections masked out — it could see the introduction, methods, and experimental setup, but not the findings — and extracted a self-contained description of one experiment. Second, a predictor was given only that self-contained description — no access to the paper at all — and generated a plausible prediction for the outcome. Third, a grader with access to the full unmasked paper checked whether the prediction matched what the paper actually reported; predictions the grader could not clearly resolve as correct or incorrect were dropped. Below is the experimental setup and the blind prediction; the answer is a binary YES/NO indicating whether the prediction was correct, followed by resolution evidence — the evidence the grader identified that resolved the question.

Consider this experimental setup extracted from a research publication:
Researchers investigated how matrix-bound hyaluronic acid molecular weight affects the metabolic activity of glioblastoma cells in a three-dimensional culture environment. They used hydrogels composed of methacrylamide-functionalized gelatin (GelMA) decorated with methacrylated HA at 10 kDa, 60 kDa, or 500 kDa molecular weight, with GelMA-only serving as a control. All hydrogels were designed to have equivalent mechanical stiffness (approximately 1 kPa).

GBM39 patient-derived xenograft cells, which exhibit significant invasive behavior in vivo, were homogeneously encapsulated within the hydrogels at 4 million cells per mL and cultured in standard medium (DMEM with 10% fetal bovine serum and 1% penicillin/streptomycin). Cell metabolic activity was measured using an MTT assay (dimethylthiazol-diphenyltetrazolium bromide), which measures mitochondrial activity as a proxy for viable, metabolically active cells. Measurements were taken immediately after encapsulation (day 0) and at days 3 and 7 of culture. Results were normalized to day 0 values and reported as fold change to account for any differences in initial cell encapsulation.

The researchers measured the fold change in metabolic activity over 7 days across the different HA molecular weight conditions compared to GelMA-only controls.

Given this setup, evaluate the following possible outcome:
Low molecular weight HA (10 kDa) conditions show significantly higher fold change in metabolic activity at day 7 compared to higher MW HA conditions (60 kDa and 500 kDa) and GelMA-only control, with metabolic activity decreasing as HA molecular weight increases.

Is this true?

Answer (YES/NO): NO